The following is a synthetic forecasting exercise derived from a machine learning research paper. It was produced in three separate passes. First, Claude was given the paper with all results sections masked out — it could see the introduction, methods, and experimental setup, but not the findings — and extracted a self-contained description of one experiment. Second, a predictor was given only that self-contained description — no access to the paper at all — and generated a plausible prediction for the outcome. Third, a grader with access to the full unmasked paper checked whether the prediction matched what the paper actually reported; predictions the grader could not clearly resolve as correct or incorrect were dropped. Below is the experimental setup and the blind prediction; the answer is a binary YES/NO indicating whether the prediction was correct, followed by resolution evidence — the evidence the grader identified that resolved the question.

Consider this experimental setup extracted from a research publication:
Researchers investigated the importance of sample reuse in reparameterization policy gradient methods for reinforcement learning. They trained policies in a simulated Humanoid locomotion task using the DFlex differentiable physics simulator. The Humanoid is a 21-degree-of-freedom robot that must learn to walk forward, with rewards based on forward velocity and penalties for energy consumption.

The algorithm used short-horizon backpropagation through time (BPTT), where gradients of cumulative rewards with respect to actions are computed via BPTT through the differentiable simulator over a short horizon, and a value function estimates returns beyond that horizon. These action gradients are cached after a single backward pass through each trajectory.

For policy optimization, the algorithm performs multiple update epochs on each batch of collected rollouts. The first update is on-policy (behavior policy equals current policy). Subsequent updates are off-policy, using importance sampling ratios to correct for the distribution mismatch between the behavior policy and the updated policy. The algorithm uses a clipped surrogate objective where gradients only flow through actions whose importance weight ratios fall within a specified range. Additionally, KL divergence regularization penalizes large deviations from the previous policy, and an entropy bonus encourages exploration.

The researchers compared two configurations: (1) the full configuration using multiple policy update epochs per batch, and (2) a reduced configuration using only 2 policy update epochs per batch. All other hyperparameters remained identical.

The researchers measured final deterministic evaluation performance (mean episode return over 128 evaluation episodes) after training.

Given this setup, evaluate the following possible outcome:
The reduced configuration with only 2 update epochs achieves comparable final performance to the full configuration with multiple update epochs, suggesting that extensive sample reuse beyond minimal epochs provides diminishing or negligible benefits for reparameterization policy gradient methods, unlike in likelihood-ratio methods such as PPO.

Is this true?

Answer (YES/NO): NO